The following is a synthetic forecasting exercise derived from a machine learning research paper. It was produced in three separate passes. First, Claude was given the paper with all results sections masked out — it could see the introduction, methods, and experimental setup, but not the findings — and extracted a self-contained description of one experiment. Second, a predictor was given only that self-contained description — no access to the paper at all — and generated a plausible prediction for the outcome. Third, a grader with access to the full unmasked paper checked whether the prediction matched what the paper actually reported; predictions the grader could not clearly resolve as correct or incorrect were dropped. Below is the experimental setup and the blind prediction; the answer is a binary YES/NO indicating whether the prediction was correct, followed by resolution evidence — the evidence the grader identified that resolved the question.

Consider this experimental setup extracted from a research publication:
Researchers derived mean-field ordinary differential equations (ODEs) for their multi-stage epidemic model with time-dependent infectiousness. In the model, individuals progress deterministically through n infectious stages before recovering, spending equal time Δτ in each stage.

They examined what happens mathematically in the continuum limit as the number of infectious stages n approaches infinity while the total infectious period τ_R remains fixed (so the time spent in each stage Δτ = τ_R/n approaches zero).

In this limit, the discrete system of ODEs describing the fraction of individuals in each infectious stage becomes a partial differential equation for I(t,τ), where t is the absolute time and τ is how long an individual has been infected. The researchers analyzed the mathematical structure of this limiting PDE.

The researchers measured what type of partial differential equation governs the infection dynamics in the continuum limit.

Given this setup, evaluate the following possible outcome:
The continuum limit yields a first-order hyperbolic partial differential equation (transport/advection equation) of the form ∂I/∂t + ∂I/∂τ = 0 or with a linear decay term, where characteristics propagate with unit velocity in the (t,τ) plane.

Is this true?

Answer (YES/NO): YES